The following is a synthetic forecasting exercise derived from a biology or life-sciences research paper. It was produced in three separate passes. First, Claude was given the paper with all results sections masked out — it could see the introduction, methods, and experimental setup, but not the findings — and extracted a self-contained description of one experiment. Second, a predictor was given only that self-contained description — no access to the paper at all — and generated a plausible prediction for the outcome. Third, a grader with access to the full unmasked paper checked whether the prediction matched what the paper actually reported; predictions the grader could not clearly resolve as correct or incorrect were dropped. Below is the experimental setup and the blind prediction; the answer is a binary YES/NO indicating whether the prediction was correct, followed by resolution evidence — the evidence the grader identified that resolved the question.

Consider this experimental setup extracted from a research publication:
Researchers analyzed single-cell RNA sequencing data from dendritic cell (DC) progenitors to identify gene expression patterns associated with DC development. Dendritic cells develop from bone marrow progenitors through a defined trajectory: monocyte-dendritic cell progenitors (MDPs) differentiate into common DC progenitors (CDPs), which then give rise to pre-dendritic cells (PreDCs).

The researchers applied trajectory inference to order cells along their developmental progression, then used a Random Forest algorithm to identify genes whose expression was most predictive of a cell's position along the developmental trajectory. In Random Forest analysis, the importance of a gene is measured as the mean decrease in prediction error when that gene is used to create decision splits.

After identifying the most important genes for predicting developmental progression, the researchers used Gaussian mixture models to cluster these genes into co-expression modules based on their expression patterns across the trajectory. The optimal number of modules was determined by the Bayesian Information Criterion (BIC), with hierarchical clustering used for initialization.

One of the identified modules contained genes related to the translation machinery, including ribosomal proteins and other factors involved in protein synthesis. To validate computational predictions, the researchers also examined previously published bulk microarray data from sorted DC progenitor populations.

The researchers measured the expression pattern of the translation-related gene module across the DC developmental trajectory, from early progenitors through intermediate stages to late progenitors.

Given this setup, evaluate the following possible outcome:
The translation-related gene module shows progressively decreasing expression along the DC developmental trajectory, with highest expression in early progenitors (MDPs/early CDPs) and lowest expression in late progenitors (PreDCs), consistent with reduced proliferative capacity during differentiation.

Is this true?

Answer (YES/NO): YES